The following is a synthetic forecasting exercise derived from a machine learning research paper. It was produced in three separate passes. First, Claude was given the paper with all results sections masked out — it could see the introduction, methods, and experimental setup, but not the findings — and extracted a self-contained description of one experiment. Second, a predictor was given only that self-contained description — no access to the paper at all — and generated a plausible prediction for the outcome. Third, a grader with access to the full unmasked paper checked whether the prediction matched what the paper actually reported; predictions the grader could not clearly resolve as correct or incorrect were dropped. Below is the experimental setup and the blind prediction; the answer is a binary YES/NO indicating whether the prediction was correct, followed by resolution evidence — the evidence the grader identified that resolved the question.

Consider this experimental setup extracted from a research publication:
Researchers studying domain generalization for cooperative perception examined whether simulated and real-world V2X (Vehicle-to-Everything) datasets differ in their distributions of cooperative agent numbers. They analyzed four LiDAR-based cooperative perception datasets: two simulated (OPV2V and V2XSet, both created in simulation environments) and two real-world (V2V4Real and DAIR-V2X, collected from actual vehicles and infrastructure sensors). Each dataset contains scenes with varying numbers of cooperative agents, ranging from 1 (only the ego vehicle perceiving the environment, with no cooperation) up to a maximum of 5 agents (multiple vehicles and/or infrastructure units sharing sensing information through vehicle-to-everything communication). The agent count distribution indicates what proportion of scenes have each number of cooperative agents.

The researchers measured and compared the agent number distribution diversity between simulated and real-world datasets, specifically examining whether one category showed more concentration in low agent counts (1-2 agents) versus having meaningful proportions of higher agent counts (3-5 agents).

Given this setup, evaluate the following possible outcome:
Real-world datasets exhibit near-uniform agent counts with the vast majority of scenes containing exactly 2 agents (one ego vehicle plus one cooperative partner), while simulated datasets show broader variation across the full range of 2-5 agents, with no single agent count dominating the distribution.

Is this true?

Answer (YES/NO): NO